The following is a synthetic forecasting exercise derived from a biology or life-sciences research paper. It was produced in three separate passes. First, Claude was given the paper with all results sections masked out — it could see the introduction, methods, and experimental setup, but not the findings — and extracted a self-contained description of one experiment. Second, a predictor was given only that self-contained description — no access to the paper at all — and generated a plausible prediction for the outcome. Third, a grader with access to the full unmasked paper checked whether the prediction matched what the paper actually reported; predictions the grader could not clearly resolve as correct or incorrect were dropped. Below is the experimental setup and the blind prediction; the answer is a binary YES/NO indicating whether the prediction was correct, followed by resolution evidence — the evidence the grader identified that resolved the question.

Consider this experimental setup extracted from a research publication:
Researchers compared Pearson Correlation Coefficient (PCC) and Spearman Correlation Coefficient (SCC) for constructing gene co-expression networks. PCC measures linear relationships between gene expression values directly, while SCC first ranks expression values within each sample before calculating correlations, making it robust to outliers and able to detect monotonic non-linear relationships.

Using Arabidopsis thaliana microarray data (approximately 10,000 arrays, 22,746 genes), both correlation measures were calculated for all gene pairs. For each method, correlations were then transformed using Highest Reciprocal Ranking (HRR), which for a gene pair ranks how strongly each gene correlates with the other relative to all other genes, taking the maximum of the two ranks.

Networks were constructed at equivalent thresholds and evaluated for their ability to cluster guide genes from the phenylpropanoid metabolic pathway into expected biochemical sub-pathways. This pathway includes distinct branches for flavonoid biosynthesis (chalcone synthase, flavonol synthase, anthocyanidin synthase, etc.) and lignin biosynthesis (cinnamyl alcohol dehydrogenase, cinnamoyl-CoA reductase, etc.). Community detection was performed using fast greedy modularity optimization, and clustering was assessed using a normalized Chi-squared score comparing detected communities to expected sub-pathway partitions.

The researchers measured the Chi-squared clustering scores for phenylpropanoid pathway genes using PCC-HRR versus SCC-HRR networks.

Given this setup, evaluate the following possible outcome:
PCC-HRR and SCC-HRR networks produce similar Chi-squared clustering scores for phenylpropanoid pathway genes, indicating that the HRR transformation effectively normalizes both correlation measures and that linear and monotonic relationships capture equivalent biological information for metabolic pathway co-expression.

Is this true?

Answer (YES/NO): NO